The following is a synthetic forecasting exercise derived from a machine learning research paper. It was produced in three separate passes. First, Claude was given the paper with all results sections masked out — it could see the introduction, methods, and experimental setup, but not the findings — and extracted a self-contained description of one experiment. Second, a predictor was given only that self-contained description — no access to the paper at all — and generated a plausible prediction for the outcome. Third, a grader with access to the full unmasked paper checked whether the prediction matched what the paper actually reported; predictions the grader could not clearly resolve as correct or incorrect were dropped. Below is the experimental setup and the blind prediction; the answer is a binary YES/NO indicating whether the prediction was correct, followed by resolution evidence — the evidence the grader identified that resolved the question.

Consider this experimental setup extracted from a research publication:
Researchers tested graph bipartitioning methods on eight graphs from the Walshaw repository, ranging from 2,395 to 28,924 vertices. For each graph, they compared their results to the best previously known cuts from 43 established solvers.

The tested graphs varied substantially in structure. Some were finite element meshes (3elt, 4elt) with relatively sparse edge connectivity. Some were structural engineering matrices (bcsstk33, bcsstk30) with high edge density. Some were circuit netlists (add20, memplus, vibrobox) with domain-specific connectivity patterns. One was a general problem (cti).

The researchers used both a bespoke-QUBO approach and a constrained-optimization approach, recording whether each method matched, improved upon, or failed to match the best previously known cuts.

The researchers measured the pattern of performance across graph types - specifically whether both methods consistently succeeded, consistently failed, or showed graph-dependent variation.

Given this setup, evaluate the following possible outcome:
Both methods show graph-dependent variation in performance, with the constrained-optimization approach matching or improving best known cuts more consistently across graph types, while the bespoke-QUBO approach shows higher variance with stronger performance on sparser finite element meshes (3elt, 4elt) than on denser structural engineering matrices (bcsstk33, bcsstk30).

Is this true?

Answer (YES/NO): NO